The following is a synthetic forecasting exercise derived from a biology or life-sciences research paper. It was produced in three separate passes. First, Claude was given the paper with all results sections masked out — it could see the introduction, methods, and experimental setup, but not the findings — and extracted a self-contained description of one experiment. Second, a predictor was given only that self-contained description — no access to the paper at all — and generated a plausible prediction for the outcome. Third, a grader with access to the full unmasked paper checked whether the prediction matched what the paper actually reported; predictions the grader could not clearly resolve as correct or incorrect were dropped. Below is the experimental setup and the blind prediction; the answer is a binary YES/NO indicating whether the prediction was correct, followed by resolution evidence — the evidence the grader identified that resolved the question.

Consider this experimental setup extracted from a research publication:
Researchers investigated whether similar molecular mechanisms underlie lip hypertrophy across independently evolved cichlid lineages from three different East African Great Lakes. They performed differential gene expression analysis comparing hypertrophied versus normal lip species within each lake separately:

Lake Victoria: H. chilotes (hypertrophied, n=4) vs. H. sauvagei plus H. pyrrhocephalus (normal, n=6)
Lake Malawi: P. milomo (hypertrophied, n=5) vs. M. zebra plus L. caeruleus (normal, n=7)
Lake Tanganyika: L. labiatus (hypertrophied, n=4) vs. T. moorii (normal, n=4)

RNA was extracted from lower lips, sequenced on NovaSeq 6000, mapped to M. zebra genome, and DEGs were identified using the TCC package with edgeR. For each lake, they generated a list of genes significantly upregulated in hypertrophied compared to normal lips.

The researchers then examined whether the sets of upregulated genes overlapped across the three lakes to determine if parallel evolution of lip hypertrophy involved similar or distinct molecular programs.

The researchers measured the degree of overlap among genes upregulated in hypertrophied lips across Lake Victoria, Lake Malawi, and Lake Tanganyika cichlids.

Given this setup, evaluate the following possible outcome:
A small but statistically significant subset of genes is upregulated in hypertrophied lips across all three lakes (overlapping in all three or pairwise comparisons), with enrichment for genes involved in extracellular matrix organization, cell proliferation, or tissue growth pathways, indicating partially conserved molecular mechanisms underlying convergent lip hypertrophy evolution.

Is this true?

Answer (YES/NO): NO